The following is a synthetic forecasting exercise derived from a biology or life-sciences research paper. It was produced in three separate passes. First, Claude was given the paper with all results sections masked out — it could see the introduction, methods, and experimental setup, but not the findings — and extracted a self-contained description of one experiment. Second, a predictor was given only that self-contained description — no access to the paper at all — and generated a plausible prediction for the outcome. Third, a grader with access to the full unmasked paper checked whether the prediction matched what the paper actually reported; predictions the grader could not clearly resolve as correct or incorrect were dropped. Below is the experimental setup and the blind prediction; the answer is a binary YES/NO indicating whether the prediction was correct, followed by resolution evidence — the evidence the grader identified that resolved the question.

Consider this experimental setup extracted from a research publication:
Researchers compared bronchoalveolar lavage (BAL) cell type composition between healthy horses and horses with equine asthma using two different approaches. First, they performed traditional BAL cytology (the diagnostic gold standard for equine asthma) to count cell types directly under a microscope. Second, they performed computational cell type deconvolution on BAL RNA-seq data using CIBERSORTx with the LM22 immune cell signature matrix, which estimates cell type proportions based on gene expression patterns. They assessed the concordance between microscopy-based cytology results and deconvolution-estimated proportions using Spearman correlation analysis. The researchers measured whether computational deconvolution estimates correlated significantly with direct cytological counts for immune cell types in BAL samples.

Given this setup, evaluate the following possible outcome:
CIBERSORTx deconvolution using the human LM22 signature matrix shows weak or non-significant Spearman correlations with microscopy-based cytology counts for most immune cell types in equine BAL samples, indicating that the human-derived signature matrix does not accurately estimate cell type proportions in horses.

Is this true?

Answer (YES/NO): NO